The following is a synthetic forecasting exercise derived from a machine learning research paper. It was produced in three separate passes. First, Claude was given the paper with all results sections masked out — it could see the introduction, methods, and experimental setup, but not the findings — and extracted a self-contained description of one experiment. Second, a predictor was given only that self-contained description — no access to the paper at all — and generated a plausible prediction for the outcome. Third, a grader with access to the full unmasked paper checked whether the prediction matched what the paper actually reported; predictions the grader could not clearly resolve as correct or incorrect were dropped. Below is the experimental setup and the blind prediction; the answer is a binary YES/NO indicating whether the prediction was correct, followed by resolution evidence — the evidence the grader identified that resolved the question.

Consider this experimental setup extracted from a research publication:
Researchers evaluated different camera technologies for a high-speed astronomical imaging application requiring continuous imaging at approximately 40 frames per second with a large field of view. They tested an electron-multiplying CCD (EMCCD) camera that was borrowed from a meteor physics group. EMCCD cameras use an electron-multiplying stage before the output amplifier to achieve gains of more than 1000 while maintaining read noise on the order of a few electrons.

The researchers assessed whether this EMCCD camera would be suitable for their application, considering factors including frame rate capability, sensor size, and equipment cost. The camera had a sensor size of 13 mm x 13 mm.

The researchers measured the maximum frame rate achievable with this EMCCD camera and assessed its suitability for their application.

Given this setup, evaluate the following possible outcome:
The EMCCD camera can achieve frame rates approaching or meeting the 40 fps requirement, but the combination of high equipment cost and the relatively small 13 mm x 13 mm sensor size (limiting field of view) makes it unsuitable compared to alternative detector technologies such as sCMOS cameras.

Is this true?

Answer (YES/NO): NO